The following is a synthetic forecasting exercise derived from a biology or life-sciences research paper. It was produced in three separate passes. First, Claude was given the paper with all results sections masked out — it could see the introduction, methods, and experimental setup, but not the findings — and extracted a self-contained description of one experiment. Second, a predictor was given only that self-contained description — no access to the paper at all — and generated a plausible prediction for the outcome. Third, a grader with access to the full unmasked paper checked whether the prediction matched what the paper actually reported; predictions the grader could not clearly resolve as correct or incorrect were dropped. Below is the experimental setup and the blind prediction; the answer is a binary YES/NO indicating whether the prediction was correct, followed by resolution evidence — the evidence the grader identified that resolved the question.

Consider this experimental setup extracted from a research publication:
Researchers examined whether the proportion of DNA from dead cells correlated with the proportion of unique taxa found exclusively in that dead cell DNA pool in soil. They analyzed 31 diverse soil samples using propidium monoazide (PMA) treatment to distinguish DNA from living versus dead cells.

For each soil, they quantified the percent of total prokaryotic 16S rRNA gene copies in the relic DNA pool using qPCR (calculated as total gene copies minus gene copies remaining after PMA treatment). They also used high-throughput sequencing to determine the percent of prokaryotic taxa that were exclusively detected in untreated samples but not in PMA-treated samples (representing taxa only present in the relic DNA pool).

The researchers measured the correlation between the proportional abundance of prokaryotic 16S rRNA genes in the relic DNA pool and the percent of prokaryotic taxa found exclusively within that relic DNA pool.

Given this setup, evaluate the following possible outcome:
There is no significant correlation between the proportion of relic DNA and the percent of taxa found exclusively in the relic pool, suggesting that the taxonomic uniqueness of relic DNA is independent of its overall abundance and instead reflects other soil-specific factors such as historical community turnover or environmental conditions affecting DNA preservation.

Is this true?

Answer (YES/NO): NO